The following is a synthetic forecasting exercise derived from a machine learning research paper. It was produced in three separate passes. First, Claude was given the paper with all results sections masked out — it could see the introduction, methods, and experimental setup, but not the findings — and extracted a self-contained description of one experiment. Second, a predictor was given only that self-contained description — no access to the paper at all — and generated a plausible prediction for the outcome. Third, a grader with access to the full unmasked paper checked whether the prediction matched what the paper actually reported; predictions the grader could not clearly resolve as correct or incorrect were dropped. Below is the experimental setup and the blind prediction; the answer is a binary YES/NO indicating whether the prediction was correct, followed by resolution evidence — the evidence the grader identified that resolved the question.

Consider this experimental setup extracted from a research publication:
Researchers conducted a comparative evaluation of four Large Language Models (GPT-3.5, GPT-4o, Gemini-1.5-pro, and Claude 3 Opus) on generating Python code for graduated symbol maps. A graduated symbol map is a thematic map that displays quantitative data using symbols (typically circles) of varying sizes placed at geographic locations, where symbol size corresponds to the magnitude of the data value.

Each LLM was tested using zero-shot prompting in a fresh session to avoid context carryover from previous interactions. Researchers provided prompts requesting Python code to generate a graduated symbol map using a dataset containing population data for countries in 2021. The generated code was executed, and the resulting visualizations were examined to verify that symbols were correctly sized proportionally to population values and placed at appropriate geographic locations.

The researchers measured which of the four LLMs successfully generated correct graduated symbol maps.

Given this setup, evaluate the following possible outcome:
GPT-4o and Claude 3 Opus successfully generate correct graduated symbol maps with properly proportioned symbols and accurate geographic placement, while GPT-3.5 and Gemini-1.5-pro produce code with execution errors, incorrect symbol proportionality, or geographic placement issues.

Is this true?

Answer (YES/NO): NO